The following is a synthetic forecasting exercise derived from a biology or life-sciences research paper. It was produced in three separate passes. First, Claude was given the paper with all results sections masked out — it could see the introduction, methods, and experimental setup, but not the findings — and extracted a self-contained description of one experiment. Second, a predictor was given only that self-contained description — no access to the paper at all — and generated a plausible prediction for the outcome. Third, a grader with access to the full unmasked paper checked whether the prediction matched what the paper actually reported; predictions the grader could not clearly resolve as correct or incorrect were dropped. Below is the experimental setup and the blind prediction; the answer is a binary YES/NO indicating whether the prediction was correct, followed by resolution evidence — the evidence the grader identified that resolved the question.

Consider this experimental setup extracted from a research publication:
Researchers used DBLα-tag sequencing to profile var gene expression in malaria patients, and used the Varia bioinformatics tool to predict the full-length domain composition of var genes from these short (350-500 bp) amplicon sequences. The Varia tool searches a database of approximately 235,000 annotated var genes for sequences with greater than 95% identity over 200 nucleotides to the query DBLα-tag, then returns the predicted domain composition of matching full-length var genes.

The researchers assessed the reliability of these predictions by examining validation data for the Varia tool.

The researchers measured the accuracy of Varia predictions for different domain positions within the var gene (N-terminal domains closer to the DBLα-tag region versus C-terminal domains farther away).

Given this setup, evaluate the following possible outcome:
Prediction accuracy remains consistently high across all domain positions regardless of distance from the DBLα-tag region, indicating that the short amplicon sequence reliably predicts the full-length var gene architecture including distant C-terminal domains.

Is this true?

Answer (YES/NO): NO